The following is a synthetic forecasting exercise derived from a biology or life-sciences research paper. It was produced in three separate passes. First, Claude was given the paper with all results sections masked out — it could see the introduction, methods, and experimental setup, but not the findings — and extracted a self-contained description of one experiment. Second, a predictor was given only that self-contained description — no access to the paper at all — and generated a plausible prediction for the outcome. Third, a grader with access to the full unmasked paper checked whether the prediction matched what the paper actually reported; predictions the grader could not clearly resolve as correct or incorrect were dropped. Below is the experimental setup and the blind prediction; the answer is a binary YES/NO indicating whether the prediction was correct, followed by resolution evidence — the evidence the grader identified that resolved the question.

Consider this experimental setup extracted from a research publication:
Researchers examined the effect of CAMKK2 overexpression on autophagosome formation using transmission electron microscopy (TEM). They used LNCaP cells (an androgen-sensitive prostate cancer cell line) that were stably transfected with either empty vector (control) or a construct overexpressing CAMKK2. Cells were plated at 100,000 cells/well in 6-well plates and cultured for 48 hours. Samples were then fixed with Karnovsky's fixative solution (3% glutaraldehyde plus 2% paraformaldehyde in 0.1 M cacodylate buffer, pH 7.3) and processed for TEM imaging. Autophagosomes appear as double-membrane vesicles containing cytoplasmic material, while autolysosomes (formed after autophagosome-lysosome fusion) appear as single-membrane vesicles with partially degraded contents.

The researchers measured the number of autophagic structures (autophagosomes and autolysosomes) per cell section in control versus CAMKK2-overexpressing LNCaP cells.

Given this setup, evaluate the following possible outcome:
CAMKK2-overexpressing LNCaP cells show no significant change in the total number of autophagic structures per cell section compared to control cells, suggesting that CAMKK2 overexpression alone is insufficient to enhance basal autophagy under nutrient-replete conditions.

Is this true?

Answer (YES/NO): NO